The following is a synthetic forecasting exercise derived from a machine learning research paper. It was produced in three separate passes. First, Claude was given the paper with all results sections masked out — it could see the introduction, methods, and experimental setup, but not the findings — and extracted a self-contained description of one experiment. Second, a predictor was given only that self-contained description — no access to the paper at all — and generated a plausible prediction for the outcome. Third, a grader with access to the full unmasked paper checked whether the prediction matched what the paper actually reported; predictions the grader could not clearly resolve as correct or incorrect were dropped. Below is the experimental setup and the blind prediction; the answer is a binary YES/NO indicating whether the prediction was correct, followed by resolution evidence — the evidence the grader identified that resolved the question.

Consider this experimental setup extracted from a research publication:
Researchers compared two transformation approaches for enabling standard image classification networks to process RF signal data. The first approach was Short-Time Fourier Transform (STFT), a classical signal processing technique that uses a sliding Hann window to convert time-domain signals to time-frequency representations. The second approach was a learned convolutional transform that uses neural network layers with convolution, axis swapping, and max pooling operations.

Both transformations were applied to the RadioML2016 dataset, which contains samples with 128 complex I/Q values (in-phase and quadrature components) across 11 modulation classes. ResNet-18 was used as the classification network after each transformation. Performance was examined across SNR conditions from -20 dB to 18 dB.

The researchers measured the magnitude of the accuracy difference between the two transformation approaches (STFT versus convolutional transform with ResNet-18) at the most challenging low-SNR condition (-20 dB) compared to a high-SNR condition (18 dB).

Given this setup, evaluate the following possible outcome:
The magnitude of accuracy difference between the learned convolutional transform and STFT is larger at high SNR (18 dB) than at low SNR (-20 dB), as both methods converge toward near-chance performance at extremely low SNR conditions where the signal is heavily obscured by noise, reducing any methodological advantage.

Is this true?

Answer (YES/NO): YES